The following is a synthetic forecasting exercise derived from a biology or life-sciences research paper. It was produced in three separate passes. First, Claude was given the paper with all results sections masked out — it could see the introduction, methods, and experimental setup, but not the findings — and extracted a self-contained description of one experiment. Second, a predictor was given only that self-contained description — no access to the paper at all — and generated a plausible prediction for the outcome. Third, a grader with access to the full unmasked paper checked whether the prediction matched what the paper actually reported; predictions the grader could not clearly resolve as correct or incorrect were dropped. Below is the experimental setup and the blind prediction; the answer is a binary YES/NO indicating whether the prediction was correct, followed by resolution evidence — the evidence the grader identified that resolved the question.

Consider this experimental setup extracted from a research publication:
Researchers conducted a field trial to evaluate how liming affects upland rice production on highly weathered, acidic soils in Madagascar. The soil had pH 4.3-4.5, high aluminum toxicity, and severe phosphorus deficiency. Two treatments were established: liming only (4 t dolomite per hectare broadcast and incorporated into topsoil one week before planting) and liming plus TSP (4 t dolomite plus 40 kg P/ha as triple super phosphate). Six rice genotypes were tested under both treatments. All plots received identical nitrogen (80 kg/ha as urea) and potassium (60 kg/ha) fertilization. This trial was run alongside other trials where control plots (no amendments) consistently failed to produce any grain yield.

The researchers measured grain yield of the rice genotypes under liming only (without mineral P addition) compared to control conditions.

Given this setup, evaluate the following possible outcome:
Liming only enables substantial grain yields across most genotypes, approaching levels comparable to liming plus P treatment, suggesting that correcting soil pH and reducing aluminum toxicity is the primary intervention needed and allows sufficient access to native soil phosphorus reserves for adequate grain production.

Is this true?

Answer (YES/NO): NO